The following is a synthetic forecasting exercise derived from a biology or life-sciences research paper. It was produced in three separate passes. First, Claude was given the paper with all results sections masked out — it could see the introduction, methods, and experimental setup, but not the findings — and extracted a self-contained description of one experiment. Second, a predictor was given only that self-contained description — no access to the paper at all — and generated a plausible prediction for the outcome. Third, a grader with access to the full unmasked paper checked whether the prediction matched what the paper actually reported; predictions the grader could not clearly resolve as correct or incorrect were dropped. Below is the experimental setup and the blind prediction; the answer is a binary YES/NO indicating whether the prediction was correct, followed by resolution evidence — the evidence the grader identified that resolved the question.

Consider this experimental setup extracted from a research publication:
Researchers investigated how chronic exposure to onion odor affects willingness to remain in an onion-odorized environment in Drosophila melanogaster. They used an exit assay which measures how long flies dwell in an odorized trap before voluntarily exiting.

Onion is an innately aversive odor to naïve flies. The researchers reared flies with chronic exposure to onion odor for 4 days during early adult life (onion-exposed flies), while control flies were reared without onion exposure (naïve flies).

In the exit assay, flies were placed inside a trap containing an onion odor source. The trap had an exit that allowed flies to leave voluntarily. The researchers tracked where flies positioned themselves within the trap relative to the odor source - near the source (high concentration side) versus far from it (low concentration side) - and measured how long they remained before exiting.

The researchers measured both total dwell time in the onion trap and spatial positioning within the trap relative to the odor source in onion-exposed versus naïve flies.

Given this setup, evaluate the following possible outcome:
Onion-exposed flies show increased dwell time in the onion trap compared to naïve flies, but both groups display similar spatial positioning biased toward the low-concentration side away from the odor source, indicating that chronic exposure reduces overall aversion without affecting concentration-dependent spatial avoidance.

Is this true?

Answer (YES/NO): YES